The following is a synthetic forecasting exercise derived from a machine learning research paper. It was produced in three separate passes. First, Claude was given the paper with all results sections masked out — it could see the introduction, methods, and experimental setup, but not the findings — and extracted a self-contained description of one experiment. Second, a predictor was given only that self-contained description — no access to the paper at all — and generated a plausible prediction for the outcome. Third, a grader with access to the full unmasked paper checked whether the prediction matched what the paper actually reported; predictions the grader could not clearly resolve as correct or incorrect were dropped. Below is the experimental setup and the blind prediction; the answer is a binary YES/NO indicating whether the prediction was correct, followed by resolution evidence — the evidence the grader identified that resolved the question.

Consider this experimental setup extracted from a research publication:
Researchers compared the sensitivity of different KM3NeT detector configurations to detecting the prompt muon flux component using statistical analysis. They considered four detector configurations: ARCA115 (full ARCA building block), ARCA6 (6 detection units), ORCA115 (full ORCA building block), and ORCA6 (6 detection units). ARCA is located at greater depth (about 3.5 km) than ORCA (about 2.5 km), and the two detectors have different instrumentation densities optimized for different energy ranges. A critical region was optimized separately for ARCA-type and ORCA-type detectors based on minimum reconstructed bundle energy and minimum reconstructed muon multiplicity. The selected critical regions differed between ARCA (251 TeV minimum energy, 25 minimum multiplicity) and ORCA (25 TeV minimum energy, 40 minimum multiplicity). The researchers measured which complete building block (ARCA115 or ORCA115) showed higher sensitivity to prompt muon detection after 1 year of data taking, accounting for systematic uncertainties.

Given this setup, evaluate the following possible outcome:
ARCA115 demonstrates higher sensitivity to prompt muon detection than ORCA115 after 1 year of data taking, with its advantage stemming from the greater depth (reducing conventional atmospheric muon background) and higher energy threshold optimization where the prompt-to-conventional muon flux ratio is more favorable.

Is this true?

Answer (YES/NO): NO